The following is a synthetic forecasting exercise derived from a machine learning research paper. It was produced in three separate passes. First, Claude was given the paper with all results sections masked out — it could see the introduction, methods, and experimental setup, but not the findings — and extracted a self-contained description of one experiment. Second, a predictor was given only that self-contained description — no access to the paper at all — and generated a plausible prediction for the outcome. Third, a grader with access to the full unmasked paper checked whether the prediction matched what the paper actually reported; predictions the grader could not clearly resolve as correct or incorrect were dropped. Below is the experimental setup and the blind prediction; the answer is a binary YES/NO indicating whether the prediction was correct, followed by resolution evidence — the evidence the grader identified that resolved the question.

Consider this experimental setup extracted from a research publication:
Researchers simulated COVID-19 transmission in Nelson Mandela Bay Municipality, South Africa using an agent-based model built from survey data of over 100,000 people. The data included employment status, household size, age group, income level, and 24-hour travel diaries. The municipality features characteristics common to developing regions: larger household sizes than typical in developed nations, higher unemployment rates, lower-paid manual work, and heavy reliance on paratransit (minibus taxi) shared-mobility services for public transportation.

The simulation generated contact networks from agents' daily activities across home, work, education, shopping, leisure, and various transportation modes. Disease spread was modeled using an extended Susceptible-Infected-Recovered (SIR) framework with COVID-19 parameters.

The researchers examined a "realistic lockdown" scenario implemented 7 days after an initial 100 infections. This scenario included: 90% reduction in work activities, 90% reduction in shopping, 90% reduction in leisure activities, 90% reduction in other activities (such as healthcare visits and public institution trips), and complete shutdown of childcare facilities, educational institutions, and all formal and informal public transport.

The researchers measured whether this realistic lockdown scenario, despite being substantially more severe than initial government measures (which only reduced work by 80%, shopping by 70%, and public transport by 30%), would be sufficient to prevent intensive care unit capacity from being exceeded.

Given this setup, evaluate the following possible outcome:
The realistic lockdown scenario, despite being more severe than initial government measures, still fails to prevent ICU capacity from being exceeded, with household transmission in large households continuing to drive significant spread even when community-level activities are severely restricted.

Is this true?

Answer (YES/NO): NO